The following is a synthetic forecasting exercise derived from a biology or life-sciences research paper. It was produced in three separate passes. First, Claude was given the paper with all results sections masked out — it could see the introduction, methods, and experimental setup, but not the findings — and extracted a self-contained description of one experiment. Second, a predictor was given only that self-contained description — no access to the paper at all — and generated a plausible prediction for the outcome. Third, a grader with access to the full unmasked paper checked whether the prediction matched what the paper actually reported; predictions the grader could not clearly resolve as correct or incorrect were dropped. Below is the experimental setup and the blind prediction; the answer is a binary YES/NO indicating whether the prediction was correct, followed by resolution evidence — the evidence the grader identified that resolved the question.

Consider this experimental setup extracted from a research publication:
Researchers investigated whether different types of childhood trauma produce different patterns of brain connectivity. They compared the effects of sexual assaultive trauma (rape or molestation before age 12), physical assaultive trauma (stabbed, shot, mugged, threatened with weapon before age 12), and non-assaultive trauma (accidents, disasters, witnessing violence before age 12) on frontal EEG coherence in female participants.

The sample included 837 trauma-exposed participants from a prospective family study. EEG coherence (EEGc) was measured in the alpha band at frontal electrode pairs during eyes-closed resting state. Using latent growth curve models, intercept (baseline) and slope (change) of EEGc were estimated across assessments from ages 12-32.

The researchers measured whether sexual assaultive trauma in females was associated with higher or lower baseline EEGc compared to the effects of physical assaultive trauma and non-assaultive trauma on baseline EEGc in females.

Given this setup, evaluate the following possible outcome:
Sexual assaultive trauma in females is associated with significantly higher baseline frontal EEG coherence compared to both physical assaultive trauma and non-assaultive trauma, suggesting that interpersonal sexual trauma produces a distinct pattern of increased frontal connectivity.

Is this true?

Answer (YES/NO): NO